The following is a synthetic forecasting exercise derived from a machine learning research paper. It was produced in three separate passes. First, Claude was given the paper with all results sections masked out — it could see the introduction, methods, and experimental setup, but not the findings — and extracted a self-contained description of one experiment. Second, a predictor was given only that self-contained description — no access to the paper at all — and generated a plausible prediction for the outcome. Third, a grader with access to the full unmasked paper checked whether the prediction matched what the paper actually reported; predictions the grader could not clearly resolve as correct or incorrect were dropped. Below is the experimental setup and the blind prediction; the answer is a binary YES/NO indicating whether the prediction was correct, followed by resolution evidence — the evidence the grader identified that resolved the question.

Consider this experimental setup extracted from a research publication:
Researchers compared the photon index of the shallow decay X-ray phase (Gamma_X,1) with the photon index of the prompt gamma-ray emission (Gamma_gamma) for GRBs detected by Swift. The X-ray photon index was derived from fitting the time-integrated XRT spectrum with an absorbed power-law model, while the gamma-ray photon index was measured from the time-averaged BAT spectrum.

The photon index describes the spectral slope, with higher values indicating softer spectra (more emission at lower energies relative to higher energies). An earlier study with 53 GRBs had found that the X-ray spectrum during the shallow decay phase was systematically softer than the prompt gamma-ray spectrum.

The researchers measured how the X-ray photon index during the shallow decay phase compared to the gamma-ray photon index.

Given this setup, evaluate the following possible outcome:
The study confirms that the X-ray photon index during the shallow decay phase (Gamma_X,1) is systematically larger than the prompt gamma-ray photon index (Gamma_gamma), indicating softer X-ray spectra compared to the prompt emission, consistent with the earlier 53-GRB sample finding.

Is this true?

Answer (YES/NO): YES